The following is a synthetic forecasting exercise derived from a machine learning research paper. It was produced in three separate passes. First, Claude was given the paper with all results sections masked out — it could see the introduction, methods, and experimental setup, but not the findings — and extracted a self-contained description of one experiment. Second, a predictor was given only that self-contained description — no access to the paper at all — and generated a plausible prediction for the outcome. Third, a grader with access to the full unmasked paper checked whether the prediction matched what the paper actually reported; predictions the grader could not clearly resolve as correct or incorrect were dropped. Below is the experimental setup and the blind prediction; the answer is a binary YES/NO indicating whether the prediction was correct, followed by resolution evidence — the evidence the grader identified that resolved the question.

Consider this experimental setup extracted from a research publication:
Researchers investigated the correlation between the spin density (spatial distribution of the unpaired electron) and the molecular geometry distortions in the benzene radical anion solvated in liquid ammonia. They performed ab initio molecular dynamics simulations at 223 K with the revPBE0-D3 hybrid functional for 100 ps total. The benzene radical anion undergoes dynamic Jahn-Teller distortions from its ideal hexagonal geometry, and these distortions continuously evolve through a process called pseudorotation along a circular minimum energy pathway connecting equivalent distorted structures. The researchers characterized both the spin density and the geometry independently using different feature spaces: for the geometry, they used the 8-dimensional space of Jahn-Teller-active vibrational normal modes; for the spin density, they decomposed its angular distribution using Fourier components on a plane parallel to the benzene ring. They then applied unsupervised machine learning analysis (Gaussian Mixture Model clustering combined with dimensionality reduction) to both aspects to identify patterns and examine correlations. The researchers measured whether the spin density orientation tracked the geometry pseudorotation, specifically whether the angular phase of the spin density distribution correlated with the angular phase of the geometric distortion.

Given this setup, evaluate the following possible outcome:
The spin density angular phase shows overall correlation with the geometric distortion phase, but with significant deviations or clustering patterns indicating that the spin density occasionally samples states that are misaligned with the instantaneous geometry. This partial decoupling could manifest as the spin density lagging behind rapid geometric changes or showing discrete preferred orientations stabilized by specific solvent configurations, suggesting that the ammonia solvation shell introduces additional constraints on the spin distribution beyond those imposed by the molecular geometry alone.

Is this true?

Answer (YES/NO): NO